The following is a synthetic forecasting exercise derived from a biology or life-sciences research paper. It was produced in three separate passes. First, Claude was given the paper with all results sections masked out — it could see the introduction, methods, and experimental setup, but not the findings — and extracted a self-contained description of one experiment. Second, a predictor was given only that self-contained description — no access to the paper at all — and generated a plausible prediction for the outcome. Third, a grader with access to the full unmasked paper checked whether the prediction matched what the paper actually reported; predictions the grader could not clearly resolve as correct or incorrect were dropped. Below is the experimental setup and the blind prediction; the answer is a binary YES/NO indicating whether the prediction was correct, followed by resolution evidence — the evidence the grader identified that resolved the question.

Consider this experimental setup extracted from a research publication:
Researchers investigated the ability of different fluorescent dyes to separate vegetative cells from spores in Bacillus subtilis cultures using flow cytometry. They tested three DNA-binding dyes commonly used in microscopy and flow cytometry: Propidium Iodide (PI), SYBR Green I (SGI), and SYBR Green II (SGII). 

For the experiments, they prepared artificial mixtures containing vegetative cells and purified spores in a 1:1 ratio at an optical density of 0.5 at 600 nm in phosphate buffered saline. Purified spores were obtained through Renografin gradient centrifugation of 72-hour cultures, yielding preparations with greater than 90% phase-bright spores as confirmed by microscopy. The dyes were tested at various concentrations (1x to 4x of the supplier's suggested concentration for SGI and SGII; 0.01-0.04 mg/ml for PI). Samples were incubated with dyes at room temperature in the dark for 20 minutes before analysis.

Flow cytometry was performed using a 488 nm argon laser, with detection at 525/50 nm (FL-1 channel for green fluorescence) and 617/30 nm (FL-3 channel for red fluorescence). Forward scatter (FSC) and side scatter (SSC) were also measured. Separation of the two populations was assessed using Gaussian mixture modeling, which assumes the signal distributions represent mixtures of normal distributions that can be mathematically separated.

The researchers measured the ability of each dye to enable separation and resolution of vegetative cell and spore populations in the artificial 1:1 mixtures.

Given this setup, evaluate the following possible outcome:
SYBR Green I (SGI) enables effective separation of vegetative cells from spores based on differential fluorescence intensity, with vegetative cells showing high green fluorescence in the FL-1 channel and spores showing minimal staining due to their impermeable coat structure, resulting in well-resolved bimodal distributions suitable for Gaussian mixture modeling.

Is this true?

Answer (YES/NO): YES